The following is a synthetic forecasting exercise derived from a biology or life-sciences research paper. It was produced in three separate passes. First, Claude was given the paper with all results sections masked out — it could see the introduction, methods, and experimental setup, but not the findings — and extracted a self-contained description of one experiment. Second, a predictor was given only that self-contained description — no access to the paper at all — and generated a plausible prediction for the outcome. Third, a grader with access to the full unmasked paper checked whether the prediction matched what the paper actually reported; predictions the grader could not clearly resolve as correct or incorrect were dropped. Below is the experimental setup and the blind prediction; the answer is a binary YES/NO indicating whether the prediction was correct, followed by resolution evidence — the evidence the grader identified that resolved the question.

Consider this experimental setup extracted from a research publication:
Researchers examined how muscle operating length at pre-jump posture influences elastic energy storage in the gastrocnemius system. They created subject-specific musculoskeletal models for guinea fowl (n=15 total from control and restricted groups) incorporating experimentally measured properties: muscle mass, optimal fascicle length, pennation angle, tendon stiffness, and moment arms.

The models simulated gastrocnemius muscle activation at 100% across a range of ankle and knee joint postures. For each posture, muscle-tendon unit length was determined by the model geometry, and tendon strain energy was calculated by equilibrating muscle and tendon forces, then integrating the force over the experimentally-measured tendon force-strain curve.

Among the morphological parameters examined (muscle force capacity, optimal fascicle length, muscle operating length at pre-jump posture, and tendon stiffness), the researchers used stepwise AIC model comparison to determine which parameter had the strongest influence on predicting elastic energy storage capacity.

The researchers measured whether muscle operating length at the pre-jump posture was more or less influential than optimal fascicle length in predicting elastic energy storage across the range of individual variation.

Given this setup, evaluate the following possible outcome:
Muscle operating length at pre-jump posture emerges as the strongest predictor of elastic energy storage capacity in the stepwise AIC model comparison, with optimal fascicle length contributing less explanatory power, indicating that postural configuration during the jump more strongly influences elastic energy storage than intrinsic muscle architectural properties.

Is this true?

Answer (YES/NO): YES